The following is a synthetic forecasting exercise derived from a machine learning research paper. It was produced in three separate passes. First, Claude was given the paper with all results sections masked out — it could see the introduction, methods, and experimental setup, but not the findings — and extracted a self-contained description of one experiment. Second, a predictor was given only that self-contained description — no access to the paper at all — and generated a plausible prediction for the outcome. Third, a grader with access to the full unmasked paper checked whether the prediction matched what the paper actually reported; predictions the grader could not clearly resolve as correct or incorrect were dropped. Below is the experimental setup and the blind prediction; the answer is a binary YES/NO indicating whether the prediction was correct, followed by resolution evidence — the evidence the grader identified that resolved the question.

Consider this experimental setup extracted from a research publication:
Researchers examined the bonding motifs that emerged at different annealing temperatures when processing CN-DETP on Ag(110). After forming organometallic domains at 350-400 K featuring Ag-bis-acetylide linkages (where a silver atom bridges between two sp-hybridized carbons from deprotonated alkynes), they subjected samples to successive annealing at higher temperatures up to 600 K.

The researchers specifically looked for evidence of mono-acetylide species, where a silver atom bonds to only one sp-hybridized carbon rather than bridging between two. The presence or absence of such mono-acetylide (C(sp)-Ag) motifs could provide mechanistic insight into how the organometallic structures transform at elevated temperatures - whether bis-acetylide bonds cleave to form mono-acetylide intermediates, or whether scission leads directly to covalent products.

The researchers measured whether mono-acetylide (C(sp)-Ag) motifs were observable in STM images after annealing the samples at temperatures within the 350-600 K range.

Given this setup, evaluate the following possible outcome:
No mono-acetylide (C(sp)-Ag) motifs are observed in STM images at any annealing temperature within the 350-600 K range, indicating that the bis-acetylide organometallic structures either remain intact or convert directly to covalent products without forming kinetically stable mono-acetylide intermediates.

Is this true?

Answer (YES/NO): NO